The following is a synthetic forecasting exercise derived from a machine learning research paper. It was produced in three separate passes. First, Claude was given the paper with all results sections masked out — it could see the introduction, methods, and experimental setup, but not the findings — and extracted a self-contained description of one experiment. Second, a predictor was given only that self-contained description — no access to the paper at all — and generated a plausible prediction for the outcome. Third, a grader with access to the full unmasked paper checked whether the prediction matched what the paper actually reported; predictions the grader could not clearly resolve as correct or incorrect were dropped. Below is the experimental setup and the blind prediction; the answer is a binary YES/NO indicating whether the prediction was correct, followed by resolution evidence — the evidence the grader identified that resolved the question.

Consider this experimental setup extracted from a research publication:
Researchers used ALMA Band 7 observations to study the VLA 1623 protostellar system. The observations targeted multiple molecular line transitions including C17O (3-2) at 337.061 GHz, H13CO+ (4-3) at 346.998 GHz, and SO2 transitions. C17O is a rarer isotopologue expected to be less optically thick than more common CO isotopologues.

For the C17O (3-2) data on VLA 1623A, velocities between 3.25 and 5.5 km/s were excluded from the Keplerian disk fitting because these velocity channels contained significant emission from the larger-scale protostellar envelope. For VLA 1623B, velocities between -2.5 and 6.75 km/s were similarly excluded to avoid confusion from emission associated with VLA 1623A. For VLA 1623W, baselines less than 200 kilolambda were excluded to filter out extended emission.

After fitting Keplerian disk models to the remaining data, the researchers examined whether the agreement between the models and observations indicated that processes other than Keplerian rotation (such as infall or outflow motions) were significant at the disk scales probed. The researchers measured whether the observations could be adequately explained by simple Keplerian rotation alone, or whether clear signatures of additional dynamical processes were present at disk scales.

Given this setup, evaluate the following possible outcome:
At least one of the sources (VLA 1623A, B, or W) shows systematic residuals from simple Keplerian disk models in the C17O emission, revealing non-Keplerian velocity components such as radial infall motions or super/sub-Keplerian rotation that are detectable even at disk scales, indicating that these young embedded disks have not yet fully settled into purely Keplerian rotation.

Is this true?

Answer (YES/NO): NO